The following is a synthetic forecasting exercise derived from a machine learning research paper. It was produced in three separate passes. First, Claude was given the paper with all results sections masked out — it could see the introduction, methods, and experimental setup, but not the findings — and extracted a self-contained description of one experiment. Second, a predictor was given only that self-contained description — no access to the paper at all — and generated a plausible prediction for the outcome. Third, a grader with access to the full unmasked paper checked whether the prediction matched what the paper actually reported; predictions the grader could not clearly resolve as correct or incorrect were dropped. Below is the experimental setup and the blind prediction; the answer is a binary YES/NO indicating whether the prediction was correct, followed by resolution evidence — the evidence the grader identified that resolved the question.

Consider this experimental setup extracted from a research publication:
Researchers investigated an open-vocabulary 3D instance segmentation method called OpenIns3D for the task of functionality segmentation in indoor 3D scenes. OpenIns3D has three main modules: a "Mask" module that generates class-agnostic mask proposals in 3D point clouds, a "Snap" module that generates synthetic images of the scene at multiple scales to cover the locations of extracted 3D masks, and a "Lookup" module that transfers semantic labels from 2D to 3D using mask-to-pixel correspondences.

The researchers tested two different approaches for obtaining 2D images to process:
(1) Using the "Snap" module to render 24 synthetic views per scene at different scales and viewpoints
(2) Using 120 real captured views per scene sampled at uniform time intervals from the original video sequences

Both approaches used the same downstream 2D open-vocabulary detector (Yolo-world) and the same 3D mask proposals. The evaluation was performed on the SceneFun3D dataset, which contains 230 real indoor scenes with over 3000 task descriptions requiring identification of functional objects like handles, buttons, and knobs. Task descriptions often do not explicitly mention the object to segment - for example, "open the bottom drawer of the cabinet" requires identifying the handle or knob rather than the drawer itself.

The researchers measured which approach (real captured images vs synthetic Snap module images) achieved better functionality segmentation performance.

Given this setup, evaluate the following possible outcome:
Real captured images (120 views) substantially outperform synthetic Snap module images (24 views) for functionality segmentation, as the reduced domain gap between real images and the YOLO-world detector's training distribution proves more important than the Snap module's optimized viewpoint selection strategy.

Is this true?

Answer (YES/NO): NO